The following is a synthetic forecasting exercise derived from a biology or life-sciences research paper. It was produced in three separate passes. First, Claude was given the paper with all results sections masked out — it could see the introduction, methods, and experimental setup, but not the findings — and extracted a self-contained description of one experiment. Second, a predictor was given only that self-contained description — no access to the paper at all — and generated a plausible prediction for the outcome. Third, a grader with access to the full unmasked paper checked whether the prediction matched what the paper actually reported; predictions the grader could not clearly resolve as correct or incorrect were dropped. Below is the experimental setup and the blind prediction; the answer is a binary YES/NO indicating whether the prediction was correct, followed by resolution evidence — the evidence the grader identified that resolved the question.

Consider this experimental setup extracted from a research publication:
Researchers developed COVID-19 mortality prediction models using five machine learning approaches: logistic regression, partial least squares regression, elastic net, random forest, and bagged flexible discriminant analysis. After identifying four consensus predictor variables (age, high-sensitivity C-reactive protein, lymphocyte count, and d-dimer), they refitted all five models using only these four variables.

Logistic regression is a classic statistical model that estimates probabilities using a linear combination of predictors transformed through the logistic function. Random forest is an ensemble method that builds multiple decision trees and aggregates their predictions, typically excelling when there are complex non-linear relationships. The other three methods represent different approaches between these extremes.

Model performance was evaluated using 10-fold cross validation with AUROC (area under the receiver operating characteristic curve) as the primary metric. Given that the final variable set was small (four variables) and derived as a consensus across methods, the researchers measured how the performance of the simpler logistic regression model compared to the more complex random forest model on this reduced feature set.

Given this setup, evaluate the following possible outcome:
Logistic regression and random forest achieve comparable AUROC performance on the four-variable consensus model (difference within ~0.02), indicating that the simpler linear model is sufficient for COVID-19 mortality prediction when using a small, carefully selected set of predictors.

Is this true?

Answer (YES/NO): NO